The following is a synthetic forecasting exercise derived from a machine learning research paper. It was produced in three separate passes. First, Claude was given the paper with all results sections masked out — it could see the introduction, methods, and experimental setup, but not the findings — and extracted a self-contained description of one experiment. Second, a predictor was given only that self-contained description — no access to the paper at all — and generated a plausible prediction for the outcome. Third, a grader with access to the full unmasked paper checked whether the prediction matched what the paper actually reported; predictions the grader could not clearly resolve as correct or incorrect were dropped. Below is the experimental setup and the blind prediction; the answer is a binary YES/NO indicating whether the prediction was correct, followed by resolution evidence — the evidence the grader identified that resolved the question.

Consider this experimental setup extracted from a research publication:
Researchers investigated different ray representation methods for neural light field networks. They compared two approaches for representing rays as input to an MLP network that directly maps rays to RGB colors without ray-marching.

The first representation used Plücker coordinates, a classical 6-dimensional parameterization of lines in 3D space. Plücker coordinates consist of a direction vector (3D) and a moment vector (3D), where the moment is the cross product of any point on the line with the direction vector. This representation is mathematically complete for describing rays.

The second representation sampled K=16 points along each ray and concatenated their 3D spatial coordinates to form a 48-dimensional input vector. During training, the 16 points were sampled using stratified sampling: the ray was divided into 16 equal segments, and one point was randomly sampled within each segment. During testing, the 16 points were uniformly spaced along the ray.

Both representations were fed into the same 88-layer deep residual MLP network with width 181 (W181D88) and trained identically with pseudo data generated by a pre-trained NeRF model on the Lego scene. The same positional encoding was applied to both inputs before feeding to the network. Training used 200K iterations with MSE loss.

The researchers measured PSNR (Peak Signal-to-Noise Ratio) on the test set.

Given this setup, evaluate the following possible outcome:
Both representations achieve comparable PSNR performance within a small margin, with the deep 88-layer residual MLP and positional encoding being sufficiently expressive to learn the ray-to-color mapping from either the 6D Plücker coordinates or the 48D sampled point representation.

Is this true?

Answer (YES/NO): YES